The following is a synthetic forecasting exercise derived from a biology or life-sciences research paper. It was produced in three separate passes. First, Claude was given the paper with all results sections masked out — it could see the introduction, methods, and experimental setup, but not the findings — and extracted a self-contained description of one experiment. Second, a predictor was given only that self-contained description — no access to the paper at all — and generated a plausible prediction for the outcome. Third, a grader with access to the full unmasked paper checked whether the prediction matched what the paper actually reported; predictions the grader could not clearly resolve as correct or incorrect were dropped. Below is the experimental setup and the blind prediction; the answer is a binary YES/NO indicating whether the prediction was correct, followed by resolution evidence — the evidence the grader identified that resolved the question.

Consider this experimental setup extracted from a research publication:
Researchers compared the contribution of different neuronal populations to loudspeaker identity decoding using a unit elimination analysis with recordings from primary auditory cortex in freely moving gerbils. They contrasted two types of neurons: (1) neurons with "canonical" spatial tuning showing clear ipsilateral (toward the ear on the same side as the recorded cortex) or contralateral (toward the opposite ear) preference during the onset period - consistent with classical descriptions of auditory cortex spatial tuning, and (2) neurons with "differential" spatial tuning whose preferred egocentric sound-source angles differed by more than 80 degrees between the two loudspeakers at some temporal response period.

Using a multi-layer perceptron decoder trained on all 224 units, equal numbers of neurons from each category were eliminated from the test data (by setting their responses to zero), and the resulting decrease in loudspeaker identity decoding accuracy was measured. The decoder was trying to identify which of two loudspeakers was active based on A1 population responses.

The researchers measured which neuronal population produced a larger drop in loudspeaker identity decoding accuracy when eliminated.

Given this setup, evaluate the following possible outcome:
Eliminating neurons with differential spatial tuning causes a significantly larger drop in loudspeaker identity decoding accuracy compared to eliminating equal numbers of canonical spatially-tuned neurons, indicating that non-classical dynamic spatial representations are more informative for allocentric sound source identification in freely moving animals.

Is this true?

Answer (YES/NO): NO